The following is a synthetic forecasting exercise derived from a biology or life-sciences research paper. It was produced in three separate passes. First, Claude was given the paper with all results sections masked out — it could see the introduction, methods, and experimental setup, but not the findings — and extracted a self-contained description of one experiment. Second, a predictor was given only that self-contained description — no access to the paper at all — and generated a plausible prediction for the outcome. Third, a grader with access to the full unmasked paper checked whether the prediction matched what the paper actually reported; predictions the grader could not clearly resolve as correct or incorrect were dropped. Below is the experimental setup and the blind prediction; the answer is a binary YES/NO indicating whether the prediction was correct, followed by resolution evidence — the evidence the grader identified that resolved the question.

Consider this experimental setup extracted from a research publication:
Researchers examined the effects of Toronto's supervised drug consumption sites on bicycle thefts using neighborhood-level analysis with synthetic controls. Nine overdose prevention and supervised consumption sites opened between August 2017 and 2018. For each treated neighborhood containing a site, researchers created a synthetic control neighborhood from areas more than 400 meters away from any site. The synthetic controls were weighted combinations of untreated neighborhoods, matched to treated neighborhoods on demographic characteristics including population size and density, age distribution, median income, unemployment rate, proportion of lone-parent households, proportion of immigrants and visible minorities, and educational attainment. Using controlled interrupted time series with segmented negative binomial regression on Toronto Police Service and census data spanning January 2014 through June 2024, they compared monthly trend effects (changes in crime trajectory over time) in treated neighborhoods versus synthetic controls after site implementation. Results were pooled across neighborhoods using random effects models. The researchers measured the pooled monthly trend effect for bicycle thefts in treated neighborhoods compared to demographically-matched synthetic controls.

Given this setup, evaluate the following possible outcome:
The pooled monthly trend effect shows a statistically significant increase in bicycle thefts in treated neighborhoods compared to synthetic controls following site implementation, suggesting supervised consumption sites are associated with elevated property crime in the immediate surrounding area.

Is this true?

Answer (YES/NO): NO